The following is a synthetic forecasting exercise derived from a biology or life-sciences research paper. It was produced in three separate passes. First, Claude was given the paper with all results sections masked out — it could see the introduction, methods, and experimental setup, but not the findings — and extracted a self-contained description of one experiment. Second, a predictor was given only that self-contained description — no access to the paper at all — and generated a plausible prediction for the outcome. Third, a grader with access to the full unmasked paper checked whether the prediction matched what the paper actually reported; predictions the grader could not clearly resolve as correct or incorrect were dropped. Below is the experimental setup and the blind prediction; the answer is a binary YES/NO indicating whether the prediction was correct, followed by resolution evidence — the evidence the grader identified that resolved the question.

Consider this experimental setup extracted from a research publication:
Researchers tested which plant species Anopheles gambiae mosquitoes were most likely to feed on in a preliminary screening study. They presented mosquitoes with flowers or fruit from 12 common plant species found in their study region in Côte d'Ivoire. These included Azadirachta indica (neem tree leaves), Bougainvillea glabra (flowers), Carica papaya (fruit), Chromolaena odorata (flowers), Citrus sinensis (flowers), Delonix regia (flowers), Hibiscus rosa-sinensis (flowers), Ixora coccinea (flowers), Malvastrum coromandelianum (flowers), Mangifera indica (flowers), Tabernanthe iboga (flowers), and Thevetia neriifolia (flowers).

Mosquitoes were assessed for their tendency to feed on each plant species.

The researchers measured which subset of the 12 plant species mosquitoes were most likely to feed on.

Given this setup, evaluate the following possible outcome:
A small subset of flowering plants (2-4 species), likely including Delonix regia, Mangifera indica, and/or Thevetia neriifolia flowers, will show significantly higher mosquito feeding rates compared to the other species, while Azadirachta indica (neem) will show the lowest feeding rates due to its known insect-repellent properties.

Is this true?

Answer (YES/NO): NO